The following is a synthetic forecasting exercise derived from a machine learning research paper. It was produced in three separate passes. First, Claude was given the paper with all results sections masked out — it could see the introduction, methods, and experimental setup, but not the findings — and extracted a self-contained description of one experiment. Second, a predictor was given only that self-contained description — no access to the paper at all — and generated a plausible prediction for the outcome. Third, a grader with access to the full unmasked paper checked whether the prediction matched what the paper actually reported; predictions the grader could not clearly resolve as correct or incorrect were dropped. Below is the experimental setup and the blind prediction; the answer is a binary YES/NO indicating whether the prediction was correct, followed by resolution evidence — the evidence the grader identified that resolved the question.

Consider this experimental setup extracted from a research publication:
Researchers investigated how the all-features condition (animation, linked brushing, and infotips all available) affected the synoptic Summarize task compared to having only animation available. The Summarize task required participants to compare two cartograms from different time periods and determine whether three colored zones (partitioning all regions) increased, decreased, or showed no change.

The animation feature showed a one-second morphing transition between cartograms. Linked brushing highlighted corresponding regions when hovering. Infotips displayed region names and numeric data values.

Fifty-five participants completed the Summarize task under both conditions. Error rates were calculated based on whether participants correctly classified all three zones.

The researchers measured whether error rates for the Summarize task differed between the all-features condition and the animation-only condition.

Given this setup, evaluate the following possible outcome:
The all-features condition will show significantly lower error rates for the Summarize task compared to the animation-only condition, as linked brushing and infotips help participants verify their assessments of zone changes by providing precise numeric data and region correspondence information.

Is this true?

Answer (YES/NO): NO